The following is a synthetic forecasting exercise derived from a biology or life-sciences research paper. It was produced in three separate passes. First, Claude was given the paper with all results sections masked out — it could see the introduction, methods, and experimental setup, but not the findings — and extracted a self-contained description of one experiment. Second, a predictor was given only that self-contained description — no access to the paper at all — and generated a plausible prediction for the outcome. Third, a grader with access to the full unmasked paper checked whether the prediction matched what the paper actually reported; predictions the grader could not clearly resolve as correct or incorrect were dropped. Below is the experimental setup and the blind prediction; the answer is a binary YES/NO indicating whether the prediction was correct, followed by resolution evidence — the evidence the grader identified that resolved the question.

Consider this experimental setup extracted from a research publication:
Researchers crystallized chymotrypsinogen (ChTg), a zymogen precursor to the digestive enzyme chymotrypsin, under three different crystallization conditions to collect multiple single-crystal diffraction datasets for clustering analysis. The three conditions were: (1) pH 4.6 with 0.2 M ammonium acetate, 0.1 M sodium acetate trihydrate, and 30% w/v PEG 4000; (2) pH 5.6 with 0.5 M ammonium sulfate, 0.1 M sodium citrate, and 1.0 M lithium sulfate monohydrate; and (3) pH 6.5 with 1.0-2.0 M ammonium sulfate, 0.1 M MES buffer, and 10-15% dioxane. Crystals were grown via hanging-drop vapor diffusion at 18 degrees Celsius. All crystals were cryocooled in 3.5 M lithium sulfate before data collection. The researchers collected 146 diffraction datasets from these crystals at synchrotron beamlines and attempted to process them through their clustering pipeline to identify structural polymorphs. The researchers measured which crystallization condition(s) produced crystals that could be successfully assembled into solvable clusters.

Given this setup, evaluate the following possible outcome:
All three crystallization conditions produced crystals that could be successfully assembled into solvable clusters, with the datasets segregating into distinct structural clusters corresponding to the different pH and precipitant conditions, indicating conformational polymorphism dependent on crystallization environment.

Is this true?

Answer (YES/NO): NO